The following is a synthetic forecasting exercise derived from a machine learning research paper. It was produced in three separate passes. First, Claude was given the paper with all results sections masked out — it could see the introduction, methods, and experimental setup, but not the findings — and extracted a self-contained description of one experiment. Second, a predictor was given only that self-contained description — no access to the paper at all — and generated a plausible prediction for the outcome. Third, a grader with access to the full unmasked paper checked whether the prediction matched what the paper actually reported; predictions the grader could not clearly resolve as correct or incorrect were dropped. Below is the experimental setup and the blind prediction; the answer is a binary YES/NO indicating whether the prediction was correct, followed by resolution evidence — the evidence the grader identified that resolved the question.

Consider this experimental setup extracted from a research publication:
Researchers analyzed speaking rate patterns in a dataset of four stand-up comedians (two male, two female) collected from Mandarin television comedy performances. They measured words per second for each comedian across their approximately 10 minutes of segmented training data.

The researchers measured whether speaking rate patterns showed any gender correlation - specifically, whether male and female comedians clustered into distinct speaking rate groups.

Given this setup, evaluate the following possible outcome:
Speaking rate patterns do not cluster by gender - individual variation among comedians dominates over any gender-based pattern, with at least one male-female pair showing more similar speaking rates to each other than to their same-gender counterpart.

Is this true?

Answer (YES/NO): YES